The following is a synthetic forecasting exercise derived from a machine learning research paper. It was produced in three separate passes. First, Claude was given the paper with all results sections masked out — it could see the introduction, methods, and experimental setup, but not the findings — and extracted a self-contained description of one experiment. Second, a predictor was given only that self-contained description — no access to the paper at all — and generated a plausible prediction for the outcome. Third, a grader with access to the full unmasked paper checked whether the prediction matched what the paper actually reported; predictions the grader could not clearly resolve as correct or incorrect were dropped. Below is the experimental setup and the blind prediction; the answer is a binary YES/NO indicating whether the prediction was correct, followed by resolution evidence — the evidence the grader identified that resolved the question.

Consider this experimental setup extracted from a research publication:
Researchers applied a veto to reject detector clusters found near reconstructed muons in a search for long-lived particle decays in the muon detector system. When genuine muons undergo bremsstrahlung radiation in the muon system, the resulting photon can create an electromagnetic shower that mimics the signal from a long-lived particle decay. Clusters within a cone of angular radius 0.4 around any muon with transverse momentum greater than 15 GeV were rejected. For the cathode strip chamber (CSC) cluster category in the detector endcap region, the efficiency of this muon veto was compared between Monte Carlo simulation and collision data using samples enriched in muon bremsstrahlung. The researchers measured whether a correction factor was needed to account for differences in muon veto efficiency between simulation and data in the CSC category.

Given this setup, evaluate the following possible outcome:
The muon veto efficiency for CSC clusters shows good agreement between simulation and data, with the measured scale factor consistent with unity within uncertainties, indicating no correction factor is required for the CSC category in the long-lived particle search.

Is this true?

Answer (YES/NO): NO